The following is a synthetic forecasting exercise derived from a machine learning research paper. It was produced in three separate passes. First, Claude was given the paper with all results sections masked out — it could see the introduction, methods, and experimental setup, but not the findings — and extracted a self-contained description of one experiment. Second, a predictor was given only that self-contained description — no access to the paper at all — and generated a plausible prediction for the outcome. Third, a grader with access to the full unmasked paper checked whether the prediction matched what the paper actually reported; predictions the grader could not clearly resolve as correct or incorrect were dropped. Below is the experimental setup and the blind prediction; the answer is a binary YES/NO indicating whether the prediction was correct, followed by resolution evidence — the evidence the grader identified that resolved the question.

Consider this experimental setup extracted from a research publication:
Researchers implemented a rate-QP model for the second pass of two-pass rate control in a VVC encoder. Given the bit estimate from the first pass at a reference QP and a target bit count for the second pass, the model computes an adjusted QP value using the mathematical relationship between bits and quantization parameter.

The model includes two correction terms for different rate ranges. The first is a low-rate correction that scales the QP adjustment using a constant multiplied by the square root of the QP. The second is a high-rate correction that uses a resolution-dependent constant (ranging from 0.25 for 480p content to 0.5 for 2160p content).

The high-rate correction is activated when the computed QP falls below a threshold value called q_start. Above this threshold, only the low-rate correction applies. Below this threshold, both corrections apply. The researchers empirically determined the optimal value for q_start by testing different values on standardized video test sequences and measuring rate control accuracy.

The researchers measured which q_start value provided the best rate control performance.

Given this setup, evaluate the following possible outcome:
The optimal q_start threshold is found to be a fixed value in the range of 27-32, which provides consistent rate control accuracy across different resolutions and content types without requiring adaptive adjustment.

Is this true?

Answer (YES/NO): NO